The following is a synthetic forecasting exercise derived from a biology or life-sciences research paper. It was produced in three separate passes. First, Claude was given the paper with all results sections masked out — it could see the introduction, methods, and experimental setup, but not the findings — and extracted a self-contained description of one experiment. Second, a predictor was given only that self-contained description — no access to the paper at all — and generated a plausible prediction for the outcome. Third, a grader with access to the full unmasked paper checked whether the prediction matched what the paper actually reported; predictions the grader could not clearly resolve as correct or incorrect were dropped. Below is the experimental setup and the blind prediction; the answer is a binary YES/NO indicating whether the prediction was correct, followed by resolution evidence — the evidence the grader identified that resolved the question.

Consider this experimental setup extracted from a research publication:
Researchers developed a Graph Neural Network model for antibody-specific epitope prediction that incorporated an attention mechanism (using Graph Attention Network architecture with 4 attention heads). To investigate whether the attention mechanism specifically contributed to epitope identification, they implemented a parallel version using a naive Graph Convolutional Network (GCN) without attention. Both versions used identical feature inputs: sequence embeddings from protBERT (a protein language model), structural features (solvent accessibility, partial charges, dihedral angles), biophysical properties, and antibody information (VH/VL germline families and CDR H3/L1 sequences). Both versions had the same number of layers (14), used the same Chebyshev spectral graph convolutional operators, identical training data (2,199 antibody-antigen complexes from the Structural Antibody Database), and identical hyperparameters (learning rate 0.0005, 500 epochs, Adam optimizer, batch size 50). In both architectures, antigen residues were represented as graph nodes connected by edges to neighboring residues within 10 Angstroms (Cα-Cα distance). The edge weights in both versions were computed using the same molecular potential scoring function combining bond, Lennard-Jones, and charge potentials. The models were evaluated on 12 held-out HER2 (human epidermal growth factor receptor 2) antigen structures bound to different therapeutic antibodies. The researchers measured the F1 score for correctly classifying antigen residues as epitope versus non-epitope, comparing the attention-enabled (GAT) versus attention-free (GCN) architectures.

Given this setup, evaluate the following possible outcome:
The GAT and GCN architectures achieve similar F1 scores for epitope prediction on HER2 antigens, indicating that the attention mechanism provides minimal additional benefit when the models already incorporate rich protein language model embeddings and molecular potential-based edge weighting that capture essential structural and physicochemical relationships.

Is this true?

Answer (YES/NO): NO